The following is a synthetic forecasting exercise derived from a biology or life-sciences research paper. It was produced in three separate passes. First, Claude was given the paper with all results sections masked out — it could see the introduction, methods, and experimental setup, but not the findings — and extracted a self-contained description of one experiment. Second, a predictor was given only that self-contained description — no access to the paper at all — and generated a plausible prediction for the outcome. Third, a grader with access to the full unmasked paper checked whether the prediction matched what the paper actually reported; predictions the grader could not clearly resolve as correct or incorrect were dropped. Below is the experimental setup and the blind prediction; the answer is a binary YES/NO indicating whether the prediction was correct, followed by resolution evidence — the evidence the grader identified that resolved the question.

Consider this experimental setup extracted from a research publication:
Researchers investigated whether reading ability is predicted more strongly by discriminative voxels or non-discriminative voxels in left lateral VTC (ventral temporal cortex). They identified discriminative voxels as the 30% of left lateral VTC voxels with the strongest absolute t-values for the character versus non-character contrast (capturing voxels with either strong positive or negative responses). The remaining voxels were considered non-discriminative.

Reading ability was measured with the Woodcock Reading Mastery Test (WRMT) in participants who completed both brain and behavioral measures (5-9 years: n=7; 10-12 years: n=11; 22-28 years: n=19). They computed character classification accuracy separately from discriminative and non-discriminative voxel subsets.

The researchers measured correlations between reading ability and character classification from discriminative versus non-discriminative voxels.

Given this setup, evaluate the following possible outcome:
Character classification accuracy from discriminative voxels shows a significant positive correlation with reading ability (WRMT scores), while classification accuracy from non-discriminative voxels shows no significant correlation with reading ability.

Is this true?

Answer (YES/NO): YES